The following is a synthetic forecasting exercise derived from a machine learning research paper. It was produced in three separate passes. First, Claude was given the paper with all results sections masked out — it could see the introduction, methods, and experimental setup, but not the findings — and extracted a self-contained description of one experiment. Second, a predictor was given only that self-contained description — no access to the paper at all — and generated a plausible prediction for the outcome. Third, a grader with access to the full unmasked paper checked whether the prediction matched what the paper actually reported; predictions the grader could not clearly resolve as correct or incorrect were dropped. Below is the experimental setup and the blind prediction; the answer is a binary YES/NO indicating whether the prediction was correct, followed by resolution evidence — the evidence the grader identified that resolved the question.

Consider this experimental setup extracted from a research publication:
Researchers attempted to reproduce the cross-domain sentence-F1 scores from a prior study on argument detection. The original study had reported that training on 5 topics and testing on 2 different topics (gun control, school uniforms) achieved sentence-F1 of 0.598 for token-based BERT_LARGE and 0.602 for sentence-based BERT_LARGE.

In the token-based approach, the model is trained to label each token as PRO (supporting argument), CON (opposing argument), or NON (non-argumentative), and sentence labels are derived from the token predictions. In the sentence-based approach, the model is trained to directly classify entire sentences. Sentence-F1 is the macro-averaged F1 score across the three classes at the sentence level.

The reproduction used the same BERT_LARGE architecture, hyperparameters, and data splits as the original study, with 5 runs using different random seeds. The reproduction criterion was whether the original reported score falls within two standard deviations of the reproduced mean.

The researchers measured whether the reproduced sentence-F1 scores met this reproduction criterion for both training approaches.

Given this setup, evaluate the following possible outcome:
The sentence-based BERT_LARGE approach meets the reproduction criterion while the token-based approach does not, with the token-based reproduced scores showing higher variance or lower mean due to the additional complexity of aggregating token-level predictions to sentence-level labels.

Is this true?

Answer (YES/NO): NO